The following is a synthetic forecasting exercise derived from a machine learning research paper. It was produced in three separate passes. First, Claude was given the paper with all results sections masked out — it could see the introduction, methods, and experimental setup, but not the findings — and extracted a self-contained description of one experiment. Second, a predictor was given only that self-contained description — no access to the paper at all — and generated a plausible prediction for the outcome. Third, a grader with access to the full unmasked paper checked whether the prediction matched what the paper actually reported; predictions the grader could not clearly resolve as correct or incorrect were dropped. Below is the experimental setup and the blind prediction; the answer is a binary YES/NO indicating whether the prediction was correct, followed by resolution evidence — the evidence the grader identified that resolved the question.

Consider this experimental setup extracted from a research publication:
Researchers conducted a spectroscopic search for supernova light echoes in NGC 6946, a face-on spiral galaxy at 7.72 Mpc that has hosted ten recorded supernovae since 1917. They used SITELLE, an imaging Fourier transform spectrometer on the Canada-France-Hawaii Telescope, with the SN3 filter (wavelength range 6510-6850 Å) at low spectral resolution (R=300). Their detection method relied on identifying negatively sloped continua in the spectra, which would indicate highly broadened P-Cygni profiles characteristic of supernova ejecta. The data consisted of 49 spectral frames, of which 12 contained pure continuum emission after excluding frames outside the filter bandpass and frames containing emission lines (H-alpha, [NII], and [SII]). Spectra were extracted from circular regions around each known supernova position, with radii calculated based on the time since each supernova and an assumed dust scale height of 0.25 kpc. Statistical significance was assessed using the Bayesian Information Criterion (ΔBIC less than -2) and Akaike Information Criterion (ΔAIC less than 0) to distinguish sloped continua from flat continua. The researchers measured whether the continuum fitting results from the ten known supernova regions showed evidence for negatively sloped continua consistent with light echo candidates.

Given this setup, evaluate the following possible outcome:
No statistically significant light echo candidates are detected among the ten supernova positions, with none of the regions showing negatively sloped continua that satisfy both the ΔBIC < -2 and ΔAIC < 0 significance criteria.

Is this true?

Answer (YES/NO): YES